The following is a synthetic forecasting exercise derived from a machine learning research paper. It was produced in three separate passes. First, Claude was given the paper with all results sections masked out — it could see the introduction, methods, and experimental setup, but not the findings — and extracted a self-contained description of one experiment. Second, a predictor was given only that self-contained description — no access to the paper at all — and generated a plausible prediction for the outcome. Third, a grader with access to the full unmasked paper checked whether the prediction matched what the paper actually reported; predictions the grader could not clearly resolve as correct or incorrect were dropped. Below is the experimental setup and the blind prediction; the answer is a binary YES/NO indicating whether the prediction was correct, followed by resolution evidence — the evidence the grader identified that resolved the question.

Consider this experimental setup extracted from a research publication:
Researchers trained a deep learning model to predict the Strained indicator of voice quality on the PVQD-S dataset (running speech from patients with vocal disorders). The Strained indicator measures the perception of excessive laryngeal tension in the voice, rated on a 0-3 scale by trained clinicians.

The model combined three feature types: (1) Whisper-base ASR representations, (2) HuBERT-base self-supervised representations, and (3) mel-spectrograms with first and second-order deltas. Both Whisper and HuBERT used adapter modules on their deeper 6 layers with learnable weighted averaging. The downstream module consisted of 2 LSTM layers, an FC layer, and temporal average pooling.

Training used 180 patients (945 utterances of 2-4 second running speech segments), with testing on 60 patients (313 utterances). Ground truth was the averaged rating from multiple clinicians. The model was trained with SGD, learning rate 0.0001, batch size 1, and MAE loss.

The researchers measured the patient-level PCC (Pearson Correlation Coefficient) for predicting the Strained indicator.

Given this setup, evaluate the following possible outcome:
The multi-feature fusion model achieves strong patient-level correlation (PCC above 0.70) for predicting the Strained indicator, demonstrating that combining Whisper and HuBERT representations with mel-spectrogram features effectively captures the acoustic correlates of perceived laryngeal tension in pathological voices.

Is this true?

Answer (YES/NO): NO